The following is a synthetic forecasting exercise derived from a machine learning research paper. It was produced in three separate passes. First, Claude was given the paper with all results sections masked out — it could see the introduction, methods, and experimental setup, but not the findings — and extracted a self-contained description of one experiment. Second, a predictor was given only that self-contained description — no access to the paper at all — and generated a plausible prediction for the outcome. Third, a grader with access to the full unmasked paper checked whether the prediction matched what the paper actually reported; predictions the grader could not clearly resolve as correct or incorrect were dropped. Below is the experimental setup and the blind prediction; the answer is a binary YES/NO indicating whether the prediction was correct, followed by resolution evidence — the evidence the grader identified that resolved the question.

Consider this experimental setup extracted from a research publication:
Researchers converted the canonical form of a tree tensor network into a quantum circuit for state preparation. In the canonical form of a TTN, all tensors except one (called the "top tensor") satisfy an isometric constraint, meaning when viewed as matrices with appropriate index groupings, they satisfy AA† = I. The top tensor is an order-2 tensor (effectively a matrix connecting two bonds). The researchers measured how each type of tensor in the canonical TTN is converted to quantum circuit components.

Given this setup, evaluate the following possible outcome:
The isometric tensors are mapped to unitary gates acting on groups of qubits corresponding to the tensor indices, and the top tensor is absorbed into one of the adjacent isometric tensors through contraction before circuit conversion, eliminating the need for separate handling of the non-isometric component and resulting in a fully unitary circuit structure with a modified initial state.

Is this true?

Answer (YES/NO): NO